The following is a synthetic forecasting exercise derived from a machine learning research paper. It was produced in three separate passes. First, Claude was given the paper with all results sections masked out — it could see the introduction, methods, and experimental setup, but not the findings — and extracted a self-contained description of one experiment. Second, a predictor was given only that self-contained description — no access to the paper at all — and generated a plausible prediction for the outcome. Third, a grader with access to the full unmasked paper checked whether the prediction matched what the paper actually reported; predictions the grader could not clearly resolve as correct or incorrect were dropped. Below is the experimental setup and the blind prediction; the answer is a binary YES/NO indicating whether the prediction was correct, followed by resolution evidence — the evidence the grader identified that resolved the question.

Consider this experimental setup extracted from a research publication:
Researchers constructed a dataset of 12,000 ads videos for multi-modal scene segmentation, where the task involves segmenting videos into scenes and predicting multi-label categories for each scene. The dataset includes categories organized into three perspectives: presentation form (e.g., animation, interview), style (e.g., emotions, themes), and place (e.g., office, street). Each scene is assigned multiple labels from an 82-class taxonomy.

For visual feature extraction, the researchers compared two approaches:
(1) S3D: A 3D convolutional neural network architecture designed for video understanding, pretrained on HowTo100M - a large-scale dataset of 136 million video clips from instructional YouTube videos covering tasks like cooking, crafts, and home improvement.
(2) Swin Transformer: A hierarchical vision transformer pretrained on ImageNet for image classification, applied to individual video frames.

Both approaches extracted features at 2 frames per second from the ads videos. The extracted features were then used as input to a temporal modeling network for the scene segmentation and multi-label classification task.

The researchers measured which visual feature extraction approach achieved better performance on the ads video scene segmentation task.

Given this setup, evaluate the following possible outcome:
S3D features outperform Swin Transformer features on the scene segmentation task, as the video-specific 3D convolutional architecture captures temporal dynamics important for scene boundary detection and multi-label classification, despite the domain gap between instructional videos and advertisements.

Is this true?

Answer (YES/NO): NO